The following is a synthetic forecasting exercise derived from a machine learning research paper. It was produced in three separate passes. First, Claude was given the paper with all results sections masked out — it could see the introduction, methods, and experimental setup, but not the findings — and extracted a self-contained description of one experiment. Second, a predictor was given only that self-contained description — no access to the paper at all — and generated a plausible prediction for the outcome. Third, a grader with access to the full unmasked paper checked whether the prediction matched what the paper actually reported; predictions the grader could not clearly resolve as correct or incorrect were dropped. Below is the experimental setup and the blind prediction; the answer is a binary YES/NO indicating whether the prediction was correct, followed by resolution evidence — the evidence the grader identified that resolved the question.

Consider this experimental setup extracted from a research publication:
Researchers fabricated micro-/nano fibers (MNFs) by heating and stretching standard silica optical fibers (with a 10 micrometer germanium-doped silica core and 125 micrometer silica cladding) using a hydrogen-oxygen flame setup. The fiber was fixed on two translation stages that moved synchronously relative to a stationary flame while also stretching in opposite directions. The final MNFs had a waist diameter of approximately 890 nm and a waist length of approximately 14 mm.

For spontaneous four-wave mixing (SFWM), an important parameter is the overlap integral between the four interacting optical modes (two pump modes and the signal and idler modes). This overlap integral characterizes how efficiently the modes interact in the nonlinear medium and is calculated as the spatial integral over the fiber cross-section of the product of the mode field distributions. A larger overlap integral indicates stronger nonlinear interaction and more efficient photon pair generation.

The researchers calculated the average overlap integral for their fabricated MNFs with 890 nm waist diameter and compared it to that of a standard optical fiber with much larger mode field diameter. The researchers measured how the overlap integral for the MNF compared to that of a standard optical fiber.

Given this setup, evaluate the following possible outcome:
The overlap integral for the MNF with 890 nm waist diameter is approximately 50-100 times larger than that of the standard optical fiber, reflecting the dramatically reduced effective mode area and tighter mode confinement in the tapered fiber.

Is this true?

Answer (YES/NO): YES